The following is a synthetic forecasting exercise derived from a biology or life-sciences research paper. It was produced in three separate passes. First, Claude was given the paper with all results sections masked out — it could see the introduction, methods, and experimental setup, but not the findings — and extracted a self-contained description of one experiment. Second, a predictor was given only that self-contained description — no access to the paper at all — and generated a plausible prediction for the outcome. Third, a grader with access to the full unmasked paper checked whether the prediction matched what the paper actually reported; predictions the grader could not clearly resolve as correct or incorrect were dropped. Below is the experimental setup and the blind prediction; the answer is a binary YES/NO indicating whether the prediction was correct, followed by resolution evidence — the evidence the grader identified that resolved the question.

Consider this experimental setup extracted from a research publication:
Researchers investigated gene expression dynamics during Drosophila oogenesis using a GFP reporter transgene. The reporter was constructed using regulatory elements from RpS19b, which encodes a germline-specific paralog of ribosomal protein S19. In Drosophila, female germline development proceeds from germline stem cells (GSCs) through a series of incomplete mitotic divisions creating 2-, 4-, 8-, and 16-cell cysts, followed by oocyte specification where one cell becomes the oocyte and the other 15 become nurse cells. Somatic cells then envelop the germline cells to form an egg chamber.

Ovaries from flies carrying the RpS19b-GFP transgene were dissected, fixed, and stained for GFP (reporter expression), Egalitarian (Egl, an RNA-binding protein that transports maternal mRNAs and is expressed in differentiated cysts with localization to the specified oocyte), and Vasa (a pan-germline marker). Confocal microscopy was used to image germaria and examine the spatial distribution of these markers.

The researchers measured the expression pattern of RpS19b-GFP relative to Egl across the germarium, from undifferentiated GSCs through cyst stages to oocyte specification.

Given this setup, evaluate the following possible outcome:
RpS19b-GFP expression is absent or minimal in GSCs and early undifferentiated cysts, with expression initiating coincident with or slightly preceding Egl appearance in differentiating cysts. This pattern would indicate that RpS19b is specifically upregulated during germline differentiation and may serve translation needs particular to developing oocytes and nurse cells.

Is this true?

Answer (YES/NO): NO